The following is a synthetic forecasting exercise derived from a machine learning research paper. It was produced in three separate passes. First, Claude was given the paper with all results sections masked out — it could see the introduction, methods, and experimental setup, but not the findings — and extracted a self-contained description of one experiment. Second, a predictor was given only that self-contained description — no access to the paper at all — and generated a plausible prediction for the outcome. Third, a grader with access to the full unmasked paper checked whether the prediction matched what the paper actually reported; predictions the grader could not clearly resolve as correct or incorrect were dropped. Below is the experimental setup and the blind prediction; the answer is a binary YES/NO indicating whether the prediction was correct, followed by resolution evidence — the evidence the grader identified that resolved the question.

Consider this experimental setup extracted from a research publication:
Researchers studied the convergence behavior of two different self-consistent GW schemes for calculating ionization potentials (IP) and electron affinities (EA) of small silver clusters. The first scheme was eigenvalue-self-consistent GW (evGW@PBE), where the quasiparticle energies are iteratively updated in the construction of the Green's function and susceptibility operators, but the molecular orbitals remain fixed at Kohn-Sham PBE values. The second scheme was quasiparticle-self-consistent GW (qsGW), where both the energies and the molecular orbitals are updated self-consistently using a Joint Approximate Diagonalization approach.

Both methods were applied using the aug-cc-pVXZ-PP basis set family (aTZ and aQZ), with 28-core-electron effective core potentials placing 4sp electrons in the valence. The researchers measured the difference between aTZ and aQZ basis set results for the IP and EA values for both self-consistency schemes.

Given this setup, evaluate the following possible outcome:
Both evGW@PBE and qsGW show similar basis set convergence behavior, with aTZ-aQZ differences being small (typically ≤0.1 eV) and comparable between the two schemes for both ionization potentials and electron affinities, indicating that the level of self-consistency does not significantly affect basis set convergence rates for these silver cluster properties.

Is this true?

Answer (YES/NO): NO